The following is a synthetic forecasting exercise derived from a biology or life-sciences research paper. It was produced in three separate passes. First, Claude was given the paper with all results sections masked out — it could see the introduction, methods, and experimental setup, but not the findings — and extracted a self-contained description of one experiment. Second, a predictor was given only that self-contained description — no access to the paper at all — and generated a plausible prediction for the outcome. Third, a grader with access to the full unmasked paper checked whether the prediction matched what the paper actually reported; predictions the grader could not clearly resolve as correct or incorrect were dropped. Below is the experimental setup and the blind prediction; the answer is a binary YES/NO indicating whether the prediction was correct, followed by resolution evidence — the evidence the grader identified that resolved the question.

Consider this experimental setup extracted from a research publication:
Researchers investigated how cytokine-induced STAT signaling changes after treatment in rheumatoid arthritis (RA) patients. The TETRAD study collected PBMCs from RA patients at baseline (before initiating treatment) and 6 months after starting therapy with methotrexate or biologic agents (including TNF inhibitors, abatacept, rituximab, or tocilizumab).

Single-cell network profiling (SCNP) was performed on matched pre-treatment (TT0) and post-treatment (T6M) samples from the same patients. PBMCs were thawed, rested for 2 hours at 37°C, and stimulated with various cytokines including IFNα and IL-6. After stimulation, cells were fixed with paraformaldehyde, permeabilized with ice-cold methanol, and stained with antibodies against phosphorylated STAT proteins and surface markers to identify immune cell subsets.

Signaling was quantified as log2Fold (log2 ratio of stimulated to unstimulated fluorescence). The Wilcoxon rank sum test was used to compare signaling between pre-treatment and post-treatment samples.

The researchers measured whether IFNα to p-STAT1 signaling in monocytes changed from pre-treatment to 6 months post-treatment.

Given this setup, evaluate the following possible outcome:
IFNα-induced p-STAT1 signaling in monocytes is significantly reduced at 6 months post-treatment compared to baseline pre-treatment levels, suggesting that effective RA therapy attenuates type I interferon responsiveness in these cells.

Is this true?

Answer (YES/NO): NO